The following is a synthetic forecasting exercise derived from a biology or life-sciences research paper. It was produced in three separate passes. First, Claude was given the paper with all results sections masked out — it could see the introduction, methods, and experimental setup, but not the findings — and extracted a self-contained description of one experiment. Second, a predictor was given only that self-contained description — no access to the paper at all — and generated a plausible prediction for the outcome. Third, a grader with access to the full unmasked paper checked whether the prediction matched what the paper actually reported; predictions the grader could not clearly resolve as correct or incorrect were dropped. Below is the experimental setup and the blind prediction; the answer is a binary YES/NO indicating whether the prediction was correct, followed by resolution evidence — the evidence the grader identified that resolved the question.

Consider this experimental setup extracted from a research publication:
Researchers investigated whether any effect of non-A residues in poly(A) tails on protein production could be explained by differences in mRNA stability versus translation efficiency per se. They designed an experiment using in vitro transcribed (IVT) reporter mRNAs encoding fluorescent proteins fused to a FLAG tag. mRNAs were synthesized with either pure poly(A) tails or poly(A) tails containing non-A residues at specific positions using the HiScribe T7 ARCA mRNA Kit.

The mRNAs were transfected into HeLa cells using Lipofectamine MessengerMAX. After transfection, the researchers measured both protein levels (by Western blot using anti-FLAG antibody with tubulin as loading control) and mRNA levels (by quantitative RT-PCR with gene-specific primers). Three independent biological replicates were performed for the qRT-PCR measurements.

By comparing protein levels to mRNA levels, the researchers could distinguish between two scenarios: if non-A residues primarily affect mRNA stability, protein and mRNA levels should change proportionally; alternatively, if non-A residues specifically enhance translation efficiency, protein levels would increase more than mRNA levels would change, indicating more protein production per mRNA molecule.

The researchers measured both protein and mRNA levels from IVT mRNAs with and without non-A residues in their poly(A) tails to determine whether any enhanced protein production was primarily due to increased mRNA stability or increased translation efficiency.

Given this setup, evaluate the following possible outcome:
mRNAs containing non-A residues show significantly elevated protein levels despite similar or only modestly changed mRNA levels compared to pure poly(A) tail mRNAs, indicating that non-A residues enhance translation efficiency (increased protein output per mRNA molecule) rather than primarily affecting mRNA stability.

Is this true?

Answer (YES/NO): YES